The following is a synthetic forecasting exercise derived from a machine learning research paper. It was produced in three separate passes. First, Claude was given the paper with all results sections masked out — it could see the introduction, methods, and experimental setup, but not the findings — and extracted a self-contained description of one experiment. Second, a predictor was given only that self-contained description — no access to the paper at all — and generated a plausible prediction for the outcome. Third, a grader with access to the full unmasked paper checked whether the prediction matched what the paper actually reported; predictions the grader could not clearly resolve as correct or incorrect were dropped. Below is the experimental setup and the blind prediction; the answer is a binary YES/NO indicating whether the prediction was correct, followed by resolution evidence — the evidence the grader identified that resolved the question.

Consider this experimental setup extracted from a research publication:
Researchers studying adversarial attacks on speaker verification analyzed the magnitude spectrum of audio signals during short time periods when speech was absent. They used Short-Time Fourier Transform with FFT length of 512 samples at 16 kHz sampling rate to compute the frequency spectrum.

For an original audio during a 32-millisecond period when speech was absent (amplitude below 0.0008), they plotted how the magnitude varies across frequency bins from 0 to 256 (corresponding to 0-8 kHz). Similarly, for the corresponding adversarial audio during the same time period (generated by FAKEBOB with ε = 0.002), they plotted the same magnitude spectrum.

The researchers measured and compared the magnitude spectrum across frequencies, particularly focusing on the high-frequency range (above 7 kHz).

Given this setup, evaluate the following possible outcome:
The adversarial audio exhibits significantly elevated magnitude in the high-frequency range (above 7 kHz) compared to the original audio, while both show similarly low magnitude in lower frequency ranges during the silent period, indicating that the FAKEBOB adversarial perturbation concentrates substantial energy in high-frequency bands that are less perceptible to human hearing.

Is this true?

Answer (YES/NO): NO